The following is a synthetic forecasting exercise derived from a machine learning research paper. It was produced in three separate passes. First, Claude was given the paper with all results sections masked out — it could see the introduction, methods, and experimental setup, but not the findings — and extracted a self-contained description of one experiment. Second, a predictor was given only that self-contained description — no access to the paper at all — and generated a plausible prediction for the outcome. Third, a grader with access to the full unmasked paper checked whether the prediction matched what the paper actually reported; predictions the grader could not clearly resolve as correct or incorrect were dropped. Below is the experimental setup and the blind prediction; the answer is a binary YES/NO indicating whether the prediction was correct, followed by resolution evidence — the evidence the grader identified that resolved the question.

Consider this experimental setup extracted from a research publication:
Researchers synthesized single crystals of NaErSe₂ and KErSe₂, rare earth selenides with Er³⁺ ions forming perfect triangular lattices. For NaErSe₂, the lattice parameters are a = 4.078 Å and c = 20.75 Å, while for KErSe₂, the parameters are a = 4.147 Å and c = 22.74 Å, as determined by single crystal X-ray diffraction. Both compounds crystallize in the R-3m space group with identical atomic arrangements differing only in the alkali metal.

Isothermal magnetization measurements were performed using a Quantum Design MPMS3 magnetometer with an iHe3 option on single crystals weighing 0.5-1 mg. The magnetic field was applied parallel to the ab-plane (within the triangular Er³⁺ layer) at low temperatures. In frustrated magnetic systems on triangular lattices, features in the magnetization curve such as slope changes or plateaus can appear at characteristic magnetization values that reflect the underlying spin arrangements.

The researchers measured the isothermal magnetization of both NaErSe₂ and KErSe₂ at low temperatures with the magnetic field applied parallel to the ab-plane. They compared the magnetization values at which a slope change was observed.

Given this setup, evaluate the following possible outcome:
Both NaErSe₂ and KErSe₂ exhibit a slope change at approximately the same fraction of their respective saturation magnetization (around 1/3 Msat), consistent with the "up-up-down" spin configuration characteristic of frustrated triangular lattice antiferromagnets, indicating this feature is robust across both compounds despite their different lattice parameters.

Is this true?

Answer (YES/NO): YES